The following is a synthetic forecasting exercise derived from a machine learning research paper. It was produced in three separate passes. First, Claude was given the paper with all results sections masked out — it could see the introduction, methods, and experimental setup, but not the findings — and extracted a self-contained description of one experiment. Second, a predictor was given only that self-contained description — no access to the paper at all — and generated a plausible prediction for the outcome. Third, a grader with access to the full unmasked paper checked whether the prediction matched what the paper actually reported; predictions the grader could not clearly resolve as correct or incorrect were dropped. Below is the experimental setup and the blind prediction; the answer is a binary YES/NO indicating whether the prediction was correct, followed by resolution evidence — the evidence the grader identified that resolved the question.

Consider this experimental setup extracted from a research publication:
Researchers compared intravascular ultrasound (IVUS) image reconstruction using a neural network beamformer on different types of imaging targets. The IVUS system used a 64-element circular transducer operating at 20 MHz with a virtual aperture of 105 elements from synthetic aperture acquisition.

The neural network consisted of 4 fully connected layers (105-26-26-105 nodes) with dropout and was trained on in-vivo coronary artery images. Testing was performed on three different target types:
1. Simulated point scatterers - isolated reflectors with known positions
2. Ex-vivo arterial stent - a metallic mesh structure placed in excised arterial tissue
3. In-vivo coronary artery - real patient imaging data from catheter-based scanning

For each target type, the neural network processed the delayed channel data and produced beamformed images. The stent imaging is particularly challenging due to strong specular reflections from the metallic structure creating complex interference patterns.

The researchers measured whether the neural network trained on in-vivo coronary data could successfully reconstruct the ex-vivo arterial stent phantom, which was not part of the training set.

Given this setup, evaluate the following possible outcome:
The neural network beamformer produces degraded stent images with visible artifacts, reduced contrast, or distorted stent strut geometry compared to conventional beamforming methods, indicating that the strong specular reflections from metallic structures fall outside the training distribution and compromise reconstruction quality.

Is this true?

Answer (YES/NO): NO